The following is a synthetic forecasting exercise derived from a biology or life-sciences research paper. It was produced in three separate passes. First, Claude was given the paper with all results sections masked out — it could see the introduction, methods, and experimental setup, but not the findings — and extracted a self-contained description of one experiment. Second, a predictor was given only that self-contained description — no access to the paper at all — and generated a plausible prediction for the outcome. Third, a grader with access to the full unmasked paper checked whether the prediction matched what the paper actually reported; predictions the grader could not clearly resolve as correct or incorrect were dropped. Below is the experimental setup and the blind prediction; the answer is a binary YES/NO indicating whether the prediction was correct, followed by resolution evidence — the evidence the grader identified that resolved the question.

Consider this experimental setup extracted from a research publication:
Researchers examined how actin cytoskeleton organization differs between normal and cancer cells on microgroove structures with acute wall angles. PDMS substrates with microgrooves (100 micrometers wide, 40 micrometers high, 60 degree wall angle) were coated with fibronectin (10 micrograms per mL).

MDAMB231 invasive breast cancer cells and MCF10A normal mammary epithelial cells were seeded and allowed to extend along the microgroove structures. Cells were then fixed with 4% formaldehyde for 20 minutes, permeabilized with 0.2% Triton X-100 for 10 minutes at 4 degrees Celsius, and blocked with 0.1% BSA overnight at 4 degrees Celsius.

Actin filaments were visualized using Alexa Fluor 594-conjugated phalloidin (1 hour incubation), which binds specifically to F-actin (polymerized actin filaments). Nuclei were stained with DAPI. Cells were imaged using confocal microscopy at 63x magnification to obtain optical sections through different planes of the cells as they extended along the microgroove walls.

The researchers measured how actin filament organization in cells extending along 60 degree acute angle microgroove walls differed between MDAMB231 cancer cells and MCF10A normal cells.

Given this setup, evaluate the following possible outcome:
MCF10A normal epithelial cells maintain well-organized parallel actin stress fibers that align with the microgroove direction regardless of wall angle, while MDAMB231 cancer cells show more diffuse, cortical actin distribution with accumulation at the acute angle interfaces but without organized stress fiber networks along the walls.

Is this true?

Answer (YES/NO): NO